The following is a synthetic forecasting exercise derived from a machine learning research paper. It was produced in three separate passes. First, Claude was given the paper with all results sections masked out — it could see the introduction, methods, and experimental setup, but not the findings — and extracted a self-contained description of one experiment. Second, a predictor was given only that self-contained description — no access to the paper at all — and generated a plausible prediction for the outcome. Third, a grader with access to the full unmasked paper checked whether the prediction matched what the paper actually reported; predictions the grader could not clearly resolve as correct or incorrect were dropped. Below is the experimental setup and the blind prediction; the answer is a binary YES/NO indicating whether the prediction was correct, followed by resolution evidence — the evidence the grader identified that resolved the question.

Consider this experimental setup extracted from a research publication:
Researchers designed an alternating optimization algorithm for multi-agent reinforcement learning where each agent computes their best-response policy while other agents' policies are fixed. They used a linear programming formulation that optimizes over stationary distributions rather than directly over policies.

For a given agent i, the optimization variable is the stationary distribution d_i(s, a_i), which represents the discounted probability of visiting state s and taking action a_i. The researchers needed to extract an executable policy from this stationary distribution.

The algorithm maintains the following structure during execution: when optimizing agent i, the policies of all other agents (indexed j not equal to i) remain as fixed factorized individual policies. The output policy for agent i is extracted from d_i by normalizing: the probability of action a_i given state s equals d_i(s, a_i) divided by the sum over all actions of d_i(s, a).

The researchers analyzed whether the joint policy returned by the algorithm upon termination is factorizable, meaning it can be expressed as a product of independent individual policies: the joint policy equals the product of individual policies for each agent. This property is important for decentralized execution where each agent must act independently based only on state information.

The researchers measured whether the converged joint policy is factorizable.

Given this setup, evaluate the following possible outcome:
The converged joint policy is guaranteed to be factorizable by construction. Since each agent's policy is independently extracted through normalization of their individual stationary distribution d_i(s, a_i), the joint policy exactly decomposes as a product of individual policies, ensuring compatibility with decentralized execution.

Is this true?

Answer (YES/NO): YES